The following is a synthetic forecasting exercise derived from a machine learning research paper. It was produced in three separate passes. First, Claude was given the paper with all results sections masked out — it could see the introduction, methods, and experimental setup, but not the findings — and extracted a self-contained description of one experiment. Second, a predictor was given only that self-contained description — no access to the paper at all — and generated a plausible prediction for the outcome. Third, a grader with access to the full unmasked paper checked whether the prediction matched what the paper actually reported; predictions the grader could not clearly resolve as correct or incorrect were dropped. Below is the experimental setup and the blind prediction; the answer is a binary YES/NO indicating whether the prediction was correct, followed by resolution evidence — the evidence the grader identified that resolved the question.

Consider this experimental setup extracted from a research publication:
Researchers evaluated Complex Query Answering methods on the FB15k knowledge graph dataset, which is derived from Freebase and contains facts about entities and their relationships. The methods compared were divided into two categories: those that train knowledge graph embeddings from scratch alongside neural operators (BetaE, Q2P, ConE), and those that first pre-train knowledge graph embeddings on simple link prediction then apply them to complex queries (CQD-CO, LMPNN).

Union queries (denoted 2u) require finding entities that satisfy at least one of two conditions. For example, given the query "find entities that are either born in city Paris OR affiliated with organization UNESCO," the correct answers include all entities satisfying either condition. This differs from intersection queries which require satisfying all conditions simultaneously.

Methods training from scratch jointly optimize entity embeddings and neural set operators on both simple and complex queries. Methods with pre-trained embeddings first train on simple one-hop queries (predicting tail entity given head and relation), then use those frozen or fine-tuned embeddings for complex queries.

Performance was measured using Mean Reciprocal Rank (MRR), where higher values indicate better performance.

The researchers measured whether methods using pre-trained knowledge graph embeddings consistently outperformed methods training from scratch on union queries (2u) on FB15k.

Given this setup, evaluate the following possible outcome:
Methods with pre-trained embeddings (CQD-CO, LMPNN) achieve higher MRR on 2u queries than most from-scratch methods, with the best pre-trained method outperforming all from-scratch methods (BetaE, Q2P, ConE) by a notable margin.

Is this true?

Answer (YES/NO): NO